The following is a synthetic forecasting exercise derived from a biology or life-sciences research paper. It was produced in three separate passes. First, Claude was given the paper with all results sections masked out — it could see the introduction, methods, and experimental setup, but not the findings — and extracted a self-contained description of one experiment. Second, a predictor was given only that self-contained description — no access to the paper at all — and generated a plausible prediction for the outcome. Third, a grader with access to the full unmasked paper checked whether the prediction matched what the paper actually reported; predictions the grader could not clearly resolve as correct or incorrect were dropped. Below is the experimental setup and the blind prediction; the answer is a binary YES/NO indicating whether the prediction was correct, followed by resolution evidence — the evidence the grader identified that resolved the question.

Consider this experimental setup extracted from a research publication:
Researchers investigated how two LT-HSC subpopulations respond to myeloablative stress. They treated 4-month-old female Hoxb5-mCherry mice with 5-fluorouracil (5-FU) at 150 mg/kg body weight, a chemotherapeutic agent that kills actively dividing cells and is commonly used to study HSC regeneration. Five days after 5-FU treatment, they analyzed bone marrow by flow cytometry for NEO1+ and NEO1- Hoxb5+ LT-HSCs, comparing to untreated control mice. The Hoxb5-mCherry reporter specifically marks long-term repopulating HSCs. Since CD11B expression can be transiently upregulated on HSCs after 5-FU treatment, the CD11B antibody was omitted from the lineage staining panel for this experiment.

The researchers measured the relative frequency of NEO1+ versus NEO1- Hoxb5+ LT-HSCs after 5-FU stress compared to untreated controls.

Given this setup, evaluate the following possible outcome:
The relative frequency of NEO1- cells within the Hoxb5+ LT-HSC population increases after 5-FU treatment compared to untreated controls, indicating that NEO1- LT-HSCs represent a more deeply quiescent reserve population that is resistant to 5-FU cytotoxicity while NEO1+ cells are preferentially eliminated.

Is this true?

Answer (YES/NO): NO